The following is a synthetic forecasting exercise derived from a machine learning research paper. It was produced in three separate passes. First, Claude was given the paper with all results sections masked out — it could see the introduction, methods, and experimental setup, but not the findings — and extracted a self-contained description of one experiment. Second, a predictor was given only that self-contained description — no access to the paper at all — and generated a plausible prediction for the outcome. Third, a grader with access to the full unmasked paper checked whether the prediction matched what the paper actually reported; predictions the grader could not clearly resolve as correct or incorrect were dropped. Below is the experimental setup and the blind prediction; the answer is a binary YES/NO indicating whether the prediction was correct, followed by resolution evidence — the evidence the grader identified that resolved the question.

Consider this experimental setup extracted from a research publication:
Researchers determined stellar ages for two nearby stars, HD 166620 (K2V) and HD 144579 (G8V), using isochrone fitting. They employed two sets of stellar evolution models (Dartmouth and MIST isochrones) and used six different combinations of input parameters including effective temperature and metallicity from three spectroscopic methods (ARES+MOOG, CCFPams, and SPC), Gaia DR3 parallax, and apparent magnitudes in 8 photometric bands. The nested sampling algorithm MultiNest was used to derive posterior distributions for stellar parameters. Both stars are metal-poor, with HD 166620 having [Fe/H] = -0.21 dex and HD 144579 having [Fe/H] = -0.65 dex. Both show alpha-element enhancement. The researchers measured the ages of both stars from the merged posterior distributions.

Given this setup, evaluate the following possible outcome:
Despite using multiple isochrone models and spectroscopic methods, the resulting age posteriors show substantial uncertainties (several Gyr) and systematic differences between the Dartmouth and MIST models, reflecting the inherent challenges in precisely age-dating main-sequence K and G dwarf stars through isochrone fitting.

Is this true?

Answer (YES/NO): NO